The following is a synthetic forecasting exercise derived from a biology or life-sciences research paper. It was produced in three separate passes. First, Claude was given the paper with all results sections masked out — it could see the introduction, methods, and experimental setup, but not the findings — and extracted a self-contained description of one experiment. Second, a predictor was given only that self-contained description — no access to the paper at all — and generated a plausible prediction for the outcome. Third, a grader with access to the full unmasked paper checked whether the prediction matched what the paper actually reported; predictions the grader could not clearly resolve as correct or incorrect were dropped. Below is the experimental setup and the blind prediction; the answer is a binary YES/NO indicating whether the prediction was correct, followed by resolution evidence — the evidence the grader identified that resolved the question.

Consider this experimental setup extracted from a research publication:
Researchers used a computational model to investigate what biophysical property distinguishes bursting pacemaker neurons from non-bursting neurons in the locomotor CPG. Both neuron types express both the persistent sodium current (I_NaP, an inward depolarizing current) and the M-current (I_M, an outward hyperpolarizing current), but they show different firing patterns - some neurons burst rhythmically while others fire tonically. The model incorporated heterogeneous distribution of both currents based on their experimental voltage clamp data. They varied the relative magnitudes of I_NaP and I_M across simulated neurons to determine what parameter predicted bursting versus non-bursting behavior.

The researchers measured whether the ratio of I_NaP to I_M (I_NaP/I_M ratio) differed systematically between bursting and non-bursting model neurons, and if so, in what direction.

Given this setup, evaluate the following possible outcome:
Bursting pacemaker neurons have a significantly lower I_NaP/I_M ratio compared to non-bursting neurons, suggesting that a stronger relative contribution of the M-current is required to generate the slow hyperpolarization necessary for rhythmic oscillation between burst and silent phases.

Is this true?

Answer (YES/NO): NO